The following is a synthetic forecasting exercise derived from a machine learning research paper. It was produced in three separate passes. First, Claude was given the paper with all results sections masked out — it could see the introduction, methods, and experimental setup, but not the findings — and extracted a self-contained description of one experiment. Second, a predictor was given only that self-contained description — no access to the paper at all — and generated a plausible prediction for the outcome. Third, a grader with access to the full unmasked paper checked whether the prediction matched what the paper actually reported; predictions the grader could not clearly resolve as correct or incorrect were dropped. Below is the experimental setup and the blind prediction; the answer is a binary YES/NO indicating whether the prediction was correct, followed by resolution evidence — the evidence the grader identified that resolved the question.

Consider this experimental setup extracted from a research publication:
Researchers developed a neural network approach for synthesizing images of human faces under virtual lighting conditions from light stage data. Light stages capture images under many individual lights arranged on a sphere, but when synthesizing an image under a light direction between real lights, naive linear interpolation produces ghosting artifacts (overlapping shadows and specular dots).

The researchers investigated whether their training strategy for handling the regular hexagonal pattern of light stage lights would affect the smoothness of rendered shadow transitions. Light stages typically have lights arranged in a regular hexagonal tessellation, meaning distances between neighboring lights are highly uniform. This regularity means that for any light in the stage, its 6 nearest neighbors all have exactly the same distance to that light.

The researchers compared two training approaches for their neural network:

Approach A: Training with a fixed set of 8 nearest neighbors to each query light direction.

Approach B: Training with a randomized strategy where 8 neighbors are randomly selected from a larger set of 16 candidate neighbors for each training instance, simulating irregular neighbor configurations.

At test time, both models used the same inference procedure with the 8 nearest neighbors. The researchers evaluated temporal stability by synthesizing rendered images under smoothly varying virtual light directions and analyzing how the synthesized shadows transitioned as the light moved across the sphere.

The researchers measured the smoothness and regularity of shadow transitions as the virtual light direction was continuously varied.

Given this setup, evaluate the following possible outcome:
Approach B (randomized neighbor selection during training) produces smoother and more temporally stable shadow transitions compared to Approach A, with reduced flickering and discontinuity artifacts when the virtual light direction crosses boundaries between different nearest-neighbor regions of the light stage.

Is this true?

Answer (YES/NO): YES